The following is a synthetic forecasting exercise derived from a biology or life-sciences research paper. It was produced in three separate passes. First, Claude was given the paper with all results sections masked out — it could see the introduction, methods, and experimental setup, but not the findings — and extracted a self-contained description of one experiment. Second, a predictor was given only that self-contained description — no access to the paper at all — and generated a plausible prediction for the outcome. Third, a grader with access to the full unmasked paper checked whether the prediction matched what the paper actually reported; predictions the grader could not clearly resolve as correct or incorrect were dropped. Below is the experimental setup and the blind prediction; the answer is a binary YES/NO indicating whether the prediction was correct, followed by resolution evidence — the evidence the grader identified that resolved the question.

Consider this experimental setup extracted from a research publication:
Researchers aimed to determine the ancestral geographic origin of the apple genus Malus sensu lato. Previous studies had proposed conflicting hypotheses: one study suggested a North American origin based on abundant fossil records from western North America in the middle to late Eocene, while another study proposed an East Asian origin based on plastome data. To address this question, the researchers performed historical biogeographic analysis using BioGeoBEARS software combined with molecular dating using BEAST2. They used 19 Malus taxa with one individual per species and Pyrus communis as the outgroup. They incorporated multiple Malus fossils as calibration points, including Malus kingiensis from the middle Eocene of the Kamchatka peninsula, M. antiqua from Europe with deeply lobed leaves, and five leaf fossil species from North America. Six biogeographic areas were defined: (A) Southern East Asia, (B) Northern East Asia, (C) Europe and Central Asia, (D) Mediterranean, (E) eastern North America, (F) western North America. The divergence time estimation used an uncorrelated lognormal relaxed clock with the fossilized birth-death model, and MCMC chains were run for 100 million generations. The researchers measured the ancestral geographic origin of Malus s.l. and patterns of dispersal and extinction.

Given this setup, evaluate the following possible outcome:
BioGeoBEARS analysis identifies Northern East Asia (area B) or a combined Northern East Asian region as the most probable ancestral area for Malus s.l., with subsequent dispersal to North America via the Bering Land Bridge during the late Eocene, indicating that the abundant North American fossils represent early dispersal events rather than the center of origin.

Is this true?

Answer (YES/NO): NO